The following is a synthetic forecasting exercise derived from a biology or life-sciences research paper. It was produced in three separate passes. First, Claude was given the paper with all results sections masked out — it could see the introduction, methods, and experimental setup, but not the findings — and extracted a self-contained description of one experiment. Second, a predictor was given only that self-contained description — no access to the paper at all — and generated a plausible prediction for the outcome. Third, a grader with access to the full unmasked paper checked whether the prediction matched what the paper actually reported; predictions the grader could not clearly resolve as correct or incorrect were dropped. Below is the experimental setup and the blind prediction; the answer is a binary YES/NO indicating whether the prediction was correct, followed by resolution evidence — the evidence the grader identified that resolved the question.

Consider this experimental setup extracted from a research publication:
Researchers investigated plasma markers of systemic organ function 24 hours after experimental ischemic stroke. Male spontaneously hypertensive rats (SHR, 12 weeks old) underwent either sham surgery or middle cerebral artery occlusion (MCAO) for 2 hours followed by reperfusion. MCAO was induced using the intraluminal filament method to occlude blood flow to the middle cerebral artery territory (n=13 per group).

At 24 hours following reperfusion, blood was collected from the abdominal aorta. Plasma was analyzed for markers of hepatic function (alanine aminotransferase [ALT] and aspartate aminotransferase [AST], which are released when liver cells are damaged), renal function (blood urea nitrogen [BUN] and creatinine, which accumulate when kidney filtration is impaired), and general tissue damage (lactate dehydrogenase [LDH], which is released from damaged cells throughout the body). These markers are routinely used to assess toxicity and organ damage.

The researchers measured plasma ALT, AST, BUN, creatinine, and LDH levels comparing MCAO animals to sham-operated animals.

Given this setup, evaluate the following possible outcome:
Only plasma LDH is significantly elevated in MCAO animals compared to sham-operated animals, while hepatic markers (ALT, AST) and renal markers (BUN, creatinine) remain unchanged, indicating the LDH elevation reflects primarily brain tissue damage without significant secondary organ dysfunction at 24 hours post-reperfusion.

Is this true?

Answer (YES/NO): NO